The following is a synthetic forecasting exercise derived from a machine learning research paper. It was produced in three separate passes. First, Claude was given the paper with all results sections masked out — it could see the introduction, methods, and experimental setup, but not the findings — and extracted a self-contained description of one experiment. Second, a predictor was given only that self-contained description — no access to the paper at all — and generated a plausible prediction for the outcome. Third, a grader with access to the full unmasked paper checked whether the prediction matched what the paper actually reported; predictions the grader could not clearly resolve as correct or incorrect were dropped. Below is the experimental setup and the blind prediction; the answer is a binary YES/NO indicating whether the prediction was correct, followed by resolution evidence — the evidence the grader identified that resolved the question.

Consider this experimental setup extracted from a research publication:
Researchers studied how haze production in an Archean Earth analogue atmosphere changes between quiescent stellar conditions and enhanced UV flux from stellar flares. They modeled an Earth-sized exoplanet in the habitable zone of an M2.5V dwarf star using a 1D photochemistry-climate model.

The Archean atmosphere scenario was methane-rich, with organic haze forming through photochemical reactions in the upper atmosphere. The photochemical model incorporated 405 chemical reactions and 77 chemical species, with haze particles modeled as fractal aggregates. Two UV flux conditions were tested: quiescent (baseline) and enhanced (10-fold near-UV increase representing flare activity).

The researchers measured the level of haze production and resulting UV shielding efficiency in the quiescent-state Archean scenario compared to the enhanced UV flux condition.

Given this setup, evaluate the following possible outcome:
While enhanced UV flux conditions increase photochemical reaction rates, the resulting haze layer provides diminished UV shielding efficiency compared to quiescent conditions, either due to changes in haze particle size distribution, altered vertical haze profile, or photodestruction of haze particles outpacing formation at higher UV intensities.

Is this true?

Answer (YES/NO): YES